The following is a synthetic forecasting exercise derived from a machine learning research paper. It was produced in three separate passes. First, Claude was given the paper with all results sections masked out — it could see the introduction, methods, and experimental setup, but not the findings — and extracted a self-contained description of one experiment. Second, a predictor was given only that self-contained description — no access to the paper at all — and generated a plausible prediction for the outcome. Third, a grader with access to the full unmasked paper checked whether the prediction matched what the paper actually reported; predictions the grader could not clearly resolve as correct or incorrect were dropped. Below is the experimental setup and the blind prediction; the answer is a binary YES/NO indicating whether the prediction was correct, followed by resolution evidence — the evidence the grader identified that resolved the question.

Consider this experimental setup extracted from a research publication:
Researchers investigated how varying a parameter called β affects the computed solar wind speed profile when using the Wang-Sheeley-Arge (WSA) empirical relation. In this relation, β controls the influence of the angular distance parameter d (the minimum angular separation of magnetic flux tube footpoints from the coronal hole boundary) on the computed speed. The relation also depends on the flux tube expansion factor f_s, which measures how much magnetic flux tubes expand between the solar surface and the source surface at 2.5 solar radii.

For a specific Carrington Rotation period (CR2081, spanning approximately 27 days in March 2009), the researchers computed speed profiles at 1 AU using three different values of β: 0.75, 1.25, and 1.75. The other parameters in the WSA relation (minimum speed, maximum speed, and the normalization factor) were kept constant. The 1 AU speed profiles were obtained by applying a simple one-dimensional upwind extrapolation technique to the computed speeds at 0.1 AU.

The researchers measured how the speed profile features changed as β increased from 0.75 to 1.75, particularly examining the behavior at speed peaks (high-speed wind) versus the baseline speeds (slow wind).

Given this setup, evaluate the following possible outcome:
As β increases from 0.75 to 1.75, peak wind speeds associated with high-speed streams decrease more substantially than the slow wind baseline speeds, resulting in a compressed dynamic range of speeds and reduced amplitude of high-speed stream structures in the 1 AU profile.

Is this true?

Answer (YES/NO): NO